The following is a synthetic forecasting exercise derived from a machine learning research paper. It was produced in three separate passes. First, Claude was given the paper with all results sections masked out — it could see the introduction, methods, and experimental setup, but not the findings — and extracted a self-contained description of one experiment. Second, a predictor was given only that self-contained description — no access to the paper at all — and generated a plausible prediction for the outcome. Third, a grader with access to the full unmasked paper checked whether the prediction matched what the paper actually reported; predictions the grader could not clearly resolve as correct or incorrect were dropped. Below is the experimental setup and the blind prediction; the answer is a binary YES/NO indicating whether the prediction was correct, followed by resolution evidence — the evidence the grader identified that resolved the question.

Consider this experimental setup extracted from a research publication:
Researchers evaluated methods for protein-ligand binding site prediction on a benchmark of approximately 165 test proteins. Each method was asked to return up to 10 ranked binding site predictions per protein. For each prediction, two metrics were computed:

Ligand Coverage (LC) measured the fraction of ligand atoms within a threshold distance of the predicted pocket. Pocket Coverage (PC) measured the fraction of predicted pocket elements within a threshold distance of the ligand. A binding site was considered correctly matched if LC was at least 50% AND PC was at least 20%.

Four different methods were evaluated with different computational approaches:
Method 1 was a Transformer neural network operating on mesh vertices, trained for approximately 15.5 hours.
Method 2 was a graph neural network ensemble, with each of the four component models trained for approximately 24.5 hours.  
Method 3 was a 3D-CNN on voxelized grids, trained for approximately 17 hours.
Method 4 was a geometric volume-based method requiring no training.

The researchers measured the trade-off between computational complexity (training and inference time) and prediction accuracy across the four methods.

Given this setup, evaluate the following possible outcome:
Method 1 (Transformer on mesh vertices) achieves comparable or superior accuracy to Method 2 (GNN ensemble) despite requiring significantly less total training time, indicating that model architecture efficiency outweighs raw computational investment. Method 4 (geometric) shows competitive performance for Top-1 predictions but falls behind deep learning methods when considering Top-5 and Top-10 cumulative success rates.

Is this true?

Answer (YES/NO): NO